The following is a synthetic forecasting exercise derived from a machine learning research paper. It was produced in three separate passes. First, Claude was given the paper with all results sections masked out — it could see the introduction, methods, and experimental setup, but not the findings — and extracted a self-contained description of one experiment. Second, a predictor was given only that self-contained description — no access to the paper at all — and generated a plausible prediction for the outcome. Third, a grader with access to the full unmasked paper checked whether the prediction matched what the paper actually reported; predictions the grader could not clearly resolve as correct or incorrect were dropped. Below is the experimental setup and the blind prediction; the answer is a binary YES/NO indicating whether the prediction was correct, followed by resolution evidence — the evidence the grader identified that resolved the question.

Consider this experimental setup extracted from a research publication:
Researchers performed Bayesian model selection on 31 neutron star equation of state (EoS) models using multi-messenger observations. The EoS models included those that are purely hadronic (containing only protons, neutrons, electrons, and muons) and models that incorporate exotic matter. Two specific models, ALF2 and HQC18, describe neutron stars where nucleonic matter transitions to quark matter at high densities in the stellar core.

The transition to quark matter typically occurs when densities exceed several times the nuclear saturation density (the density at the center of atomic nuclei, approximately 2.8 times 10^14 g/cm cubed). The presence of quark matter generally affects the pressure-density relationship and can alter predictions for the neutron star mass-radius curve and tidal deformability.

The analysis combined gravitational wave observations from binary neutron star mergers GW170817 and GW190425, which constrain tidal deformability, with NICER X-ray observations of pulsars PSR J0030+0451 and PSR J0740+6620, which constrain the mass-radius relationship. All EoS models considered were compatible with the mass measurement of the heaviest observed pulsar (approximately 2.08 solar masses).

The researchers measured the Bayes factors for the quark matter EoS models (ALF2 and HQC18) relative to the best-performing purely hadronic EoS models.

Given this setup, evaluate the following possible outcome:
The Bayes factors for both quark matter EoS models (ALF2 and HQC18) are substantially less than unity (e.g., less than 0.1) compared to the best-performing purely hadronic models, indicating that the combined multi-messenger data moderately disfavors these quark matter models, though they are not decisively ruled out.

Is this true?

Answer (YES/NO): NO